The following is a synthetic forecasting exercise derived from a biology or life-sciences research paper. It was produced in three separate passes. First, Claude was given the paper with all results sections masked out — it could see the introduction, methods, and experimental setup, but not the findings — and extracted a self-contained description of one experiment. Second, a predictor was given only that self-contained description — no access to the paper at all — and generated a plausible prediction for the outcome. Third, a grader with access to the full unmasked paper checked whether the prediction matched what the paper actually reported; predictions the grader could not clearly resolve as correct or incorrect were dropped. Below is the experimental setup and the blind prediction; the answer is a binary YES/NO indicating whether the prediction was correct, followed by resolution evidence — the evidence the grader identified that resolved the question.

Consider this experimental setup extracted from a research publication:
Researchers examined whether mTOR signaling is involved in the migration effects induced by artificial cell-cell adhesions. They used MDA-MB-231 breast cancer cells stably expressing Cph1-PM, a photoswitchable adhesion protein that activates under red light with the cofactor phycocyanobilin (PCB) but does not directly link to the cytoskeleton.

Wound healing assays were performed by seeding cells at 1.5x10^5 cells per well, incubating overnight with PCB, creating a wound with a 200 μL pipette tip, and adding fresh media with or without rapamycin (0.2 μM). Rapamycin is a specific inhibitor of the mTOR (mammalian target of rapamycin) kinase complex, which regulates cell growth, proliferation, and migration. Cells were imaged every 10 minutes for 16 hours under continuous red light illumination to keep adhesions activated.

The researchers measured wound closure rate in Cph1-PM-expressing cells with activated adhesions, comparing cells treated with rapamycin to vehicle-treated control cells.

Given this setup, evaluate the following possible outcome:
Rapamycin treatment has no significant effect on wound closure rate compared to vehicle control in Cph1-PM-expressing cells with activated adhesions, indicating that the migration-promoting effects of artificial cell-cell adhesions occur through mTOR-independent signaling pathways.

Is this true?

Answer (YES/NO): NO